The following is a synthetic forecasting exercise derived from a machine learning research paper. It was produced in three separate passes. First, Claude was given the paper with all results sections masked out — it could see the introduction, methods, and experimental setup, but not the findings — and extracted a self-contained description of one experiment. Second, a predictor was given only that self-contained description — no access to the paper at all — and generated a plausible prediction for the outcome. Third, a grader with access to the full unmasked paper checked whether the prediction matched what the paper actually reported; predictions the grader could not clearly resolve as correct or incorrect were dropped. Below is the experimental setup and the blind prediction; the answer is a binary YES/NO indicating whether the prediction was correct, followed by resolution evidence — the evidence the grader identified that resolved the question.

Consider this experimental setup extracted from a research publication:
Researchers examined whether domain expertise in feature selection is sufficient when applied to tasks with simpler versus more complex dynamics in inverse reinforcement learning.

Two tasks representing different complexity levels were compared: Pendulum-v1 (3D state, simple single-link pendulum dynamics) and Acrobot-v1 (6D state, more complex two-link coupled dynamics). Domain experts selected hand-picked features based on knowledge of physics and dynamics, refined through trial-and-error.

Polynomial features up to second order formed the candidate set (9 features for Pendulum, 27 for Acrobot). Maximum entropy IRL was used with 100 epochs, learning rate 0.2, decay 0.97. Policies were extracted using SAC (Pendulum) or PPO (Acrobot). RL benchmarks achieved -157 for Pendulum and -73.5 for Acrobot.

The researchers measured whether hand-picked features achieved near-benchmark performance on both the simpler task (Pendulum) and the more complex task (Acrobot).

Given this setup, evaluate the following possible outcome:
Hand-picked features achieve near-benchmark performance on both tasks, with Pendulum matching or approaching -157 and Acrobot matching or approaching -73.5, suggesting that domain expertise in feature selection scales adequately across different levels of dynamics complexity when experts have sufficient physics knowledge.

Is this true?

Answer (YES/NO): NO